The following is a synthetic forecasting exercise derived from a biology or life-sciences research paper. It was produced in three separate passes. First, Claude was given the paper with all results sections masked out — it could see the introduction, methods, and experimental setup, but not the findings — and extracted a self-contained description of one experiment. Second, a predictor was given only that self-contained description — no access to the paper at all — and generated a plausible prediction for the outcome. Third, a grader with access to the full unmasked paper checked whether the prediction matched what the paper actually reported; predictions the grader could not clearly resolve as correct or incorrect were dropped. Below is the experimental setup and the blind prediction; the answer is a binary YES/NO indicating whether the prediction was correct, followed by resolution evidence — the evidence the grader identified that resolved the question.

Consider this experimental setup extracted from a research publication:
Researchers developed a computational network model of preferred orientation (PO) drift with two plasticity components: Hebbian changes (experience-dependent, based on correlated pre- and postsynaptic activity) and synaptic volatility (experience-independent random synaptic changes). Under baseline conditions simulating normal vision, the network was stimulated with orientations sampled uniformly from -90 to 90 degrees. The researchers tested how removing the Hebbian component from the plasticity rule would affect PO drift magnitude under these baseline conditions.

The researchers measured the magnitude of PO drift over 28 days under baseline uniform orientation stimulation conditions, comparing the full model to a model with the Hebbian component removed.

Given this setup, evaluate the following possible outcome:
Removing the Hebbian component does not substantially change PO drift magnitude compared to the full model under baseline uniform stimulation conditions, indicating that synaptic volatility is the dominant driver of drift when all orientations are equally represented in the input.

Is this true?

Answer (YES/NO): NO